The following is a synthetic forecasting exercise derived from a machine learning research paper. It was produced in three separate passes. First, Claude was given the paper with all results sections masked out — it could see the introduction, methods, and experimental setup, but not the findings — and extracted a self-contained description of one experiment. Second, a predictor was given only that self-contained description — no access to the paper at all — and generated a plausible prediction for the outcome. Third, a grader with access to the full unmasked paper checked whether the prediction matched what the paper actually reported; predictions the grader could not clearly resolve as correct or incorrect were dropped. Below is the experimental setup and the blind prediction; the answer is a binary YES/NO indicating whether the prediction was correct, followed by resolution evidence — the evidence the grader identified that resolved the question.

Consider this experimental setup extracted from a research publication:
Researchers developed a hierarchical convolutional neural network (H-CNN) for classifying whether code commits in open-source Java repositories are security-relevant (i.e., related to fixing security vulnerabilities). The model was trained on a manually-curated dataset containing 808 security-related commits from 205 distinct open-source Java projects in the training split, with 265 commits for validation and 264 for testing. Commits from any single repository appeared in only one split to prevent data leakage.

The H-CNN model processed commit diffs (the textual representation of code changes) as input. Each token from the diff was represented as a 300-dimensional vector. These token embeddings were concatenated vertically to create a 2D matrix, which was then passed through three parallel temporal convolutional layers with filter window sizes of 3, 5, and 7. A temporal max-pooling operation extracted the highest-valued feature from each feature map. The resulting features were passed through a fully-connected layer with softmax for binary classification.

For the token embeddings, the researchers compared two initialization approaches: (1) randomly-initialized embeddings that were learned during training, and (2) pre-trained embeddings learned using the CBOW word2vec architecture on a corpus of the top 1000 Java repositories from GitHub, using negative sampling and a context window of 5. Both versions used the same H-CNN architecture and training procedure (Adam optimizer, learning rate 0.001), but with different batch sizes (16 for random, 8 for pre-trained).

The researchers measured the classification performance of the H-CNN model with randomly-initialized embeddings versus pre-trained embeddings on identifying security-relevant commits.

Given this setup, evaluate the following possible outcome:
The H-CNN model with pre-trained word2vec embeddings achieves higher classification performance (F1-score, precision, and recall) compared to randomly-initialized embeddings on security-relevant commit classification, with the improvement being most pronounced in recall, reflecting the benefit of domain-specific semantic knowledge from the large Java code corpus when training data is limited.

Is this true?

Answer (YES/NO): NO